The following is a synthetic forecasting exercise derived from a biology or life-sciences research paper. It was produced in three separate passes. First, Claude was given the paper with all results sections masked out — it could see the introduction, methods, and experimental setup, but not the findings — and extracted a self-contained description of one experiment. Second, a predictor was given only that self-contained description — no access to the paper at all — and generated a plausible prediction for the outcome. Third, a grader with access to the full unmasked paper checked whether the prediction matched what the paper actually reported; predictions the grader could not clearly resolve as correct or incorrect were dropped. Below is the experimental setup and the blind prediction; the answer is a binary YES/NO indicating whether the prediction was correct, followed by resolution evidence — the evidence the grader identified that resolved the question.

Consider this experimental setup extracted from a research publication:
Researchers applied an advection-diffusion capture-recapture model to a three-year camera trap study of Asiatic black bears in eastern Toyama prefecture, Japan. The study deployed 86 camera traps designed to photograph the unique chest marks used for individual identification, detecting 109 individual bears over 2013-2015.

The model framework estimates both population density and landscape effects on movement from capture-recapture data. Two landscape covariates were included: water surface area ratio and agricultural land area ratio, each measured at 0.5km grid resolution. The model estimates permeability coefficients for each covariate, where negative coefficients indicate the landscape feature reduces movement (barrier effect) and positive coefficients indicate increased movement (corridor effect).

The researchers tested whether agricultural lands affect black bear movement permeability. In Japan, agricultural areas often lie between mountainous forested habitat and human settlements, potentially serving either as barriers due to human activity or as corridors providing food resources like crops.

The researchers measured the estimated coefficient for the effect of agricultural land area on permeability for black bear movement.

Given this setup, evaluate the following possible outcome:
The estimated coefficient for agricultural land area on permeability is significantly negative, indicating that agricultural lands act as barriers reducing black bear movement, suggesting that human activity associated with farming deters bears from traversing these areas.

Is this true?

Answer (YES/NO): NO